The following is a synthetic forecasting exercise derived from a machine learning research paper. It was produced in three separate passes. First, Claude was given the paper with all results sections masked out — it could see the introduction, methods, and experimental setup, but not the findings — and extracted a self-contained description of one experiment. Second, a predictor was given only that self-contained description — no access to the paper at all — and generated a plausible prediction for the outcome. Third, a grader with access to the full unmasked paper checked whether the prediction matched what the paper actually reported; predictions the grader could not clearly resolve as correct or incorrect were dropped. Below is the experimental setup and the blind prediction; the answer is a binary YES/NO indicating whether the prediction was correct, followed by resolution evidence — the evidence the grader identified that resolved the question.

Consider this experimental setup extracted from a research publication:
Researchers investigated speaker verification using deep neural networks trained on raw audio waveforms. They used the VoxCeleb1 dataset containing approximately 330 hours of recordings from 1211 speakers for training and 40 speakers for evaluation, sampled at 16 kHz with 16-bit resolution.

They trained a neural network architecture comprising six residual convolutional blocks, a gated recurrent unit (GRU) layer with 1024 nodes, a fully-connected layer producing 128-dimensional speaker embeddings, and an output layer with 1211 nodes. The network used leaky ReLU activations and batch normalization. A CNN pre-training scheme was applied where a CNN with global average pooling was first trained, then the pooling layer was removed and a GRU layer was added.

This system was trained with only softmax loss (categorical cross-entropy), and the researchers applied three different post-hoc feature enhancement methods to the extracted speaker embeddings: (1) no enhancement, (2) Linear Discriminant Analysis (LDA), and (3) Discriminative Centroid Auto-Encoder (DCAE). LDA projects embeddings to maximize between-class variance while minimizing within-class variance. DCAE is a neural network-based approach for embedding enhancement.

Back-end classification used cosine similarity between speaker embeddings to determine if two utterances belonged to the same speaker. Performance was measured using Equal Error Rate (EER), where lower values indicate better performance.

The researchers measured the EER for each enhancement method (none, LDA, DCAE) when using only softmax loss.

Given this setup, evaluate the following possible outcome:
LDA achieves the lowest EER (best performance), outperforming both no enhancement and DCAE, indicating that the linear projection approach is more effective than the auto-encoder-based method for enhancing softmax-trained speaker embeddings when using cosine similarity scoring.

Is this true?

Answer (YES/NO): NO